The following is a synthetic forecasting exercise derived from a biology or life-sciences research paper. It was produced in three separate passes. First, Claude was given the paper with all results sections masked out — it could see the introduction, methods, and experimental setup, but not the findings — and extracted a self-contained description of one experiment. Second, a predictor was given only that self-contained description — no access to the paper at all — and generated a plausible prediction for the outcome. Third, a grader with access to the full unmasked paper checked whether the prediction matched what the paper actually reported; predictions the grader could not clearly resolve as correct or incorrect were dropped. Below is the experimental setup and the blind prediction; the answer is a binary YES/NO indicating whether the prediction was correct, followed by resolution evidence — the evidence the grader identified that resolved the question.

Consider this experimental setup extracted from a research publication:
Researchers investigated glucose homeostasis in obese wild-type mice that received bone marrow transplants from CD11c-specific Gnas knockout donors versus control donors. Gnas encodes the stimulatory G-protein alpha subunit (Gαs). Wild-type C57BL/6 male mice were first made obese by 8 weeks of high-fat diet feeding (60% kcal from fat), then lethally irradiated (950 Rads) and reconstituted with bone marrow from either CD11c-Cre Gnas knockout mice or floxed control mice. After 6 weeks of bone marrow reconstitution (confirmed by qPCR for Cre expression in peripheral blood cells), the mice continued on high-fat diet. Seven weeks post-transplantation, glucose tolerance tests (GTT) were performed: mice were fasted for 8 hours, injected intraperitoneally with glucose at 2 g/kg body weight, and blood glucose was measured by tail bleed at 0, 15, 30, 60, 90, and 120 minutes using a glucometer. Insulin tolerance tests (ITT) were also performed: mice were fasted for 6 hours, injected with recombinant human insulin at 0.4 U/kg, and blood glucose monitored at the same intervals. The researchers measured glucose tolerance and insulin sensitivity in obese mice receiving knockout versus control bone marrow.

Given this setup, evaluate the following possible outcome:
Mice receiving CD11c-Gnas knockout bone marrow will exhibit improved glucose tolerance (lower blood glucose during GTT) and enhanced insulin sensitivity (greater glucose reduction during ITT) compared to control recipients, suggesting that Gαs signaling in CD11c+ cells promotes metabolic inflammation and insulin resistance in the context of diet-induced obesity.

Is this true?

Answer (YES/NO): YES